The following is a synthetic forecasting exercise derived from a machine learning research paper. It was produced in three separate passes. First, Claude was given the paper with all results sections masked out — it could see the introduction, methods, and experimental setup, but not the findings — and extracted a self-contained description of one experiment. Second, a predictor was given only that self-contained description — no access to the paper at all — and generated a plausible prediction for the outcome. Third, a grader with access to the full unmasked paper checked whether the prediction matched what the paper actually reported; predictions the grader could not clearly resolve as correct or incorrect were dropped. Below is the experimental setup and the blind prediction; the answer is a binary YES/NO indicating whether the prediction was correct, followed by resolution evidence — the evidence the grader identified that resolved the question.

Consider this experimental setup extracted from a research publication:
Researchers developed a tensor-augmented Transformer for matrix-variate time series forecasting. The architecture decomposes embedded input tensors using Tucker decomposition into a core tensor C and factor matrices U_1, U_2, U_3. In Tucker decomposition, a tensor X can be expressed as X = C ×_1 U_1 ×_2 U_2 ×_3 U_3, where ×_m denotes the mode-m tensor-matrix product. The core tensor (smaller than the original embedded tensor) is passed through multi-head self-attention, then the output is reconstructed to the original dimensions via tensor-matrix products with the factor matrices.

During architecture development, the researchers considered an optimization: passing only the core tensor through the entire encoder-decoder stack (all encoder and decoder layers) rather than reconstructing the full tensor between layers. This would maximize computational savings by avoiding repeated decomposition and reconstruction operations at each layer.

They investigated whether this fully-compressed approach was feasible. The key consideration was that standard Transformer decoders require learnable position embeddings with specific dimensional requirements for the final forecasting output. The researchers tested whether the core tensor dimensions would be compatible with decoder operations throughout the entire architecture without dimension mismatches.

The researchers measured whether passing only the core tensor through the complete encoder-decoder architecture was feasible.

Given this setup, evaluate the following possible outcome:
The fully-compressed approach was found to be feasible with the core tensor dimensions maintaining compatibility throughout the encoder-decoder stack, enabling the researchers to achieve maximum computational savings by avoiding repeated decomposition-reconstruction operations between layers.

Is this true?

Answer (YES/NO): NO